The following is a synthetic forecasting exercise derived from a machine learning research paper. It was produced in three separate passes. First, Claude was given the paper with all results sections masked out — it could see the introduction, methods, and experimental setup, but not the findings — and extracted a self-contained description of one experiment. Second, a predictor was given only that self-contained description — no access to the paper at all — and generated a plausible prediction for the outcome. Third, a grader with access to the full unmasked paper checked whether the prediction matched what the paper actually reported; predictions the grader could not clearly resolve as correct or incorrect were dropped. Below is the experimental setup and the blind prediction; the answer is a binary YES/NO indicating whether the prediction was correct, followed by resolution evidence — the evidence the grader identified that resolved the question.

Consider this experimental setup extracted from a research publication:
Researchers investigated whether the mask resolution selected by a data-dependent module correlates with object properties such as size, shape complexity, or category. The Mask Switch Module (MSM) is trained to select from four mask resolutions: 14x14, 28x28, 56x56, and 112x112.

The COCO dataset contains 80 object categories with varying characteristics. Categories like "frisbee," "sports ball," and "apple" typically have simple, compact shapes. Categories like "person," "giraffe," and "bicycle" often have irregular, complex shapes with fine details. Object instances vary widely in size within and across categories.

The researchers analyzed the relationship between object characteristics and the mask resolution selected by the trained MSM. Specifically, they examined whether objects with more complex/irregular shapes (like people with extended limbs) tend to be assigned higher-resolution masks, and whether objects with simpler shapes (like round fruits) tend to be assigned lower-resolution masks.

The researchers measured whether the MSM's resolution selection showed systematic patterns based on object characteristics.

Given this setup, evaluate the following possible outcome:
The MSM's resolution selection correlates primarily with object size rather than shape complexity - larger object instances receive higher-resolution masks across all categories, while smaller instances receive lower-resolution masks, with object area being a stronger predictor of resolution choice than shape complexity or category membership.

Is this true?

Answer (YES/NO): NO